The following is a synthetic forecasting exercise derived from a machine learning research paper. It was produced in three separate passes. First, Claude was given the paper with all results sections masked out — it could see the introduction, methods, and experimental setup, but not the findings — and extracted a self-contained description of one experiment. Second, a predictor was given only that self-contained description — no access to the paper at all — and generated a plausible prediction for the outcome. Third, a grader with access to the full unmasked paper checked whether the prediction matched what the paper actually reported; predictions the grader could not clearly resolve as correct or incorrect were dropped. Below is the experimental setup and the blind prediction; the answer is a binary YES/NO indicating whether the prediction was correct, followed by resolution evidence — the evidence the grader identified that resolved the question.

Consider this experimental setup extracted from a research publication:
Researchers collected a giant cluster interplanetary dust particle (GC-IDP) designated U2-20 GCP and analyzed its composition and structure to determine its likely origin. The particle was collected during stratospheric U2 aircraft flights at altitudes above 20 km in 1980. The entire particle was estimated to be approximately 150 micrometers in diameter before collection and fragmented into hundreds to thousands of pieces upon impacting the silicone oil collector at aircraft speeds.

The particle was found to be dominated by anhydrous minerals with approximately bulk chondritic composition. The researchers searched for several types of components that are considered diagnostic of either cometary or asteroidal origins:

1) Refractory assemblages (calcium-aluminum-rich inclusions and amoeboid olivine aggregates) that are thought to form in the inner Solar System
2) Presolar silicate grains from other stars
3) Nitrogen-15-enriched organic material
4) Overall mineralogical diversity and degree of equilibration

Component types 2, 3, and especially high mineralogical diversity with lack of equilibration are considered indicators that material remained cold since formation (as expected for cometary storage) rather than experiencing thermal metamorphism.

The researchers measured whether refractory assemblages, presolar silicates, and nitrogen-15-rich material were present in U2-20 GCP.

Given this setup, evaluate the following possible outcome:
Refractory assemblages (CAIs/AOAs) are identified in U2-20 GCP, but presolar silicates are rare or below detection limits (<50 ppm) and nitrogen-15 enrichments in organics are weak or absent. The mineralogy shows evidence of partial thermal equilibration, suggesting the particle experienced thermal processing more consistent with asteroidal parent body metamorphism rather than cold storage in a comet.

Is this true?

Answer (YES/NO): NO